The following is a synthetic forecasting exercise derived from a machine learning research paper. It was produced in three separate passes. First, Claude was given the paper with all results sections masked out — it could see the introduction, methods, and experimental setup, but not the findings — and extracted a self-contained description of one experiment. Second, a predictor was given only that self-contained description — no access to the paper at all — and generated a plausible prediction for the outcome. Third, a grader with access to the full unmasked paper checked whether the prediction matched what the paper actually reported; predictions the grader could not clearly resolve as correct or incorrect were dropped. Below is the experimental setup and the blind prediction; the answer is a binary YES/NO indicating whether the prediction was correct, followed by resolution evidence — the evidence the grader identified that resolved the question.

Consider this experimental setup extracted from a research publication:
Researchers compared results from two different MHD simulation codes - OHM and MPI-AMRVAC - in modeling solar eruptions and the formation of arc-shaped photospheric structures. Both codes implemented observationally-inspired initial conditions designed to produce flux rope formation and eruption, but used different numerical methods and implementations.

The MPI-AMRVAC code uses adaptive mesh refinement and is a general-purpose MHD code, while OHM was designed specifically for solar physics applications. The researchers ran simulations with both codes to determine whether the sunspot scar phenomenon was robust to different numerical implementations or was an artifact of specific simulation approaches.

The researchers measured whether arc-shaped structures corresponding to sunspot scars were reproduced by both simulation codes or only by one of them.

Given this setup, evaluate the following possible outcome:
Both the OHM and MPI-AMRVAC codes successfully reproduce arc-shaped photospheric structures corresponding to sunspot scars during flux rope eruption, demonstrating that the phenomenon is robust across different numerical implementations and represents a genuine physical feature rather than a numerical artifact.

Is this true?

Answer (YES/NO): YES